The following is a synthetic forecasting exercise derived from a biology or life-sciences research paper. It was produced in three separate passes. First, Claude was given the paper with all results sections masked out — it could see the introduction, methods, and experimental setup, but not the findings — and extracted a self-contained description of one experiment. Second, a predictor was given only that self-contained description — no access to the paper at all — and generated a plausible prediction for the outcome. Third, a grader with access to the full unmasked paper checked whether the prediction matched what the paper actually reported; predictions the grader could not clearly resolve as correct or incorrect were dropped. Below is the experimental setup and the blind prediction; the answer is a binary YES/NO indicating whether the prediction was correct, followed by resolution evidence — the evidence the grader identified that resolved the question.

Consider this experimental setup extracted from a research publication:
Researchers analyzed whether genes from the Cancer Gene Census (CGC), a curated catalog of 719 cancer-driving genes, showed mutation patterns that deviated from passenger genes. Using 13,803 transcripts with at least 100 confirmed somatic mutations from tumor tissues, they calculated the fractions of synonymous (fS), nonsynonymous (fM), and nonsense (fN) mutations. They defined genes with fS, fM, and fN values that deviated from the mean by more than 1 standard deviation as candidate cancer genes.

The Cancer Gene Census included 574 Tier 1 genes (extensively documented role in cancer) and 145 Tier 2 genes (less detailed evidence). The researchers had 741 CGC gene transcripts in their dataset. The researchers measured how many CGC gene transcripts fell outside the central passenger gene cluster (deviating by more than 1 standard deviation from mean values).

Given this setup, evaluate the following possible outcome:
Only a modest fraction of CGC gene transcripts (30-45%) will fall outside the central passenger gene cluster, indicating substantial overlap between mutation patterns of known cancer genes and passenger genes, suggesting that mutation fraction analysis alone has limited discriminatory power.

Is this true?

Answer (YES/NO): NO